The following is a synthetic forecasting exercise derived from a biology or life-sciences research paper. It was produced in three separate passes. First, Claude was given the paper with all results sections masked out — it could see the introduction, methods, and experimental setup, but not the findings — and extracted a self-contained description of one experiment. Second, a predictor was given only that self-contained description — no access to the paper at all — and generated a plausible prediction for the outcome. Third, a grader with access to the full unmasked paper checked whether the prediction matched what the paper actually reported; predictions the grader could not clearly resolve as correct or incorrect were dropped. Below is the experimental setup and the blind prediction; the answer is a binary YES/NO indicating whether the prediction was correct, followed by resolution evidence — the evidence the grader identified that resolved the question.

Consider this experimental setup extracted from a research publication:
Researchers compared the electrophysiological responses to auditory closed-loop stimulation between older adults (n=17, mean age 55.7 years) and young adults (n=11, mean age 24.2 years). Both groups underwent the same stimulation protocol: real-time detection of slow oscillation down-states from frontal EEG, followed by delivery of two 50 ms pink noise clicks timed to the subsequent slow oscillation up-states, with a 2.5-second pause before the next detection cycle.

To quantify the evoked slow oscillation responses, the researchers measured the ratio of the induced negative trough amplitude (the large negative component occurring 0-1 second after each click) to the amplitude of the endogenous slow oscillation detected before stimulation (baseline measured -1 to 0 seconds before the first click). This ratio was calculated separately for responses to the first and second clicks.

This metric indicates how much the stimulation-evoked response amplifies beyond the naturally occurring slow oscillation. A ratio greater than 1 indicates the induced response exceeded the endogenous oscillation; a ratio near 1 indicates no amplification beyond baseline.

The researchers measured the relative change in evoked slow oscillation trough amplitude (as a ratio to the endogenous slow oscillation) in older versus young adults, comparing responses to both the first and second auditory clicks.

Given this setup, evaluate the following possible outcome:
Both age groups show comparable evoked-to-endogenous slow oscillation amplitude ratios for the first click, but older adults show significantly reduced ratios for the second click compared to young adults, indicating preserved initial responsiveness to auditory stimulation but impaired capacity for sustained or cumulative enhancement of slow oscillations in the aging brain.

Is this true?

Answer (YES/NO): NO